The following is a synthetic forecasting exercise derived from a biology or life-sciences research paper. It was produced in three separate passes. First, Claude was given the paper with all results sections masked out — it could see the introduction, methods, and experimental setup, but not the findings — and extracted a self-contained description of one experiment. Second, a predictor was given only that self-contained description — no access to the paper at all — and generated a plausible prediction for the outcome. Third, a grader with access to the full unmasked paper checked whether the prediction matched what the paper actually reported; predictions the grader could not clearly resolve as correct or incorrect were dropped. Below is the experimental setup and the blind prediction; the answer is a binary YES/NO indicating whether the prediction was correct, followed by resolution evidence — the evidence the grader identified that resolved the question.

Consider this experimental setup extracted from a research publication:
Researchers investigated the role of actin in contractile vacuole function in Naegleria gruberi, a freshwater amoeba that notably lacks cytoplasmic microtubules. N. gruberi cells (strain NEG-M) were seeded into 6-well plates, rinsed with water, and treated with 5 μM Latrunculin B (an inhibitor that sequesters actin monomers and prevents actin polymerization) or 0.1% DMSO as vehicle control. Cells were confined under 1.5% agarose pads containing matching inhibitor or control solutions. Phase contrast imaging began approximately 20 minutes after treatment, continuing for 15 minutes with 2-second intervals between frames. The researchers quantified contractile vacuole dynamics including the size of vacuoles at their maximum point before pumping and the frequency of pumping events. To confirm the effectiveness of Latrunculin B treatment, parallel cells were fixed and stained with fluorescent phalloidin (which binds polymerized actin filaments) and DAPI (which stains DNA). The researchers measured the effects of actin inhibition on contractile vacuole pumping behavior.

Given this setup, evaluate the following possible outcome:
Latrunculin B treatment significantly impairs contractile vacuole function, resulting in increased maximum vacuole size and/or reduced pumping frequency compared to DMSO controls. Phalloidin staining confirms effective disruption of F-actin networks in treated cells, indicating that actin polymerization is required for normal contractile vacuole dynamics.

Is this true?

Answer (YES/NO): NO